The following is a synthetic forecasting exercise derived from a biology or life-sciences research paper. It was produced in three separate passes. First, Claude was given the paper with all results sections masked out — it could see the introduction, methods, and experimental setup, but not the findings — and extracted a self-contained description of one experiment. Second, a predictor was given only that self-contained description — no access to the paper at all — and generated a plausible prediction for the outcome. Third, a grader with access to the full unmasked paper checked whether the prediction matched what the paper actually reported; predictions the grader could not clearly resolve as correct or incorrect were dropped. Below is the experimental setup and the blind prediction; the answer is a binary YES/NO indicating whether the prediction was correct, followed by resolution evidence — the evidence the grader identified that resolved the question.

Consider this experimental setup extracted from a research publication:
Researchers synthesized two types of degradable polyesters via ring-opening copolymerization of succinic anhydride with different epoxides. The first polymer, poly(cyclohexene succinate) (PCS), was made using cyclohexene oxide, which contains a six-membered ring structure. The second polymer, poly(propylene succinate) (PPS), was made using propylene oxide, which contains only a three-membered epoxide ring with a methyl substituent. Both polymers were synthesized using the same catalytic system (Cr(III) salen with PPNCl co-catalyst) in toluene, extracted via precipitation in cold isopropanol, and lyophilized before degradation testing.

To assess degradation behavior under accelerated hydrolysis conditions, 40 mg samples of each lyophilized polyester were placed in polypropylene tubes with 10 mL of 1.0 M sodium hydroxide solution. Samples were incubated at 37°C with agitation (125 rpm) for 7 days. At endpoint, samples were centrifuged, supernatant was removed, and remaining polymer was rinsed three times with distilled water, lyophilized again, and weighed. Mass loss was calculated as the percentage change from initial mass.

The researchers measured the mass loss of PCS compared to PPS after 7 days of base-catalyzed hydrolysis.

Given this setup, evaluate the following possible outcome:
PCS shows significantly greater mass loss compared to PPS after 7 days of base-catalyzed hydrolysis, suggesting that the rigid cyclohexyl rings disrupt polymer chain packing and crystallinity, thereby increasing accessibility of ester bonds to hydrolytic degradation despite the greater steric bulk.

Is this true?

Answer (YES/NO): NO